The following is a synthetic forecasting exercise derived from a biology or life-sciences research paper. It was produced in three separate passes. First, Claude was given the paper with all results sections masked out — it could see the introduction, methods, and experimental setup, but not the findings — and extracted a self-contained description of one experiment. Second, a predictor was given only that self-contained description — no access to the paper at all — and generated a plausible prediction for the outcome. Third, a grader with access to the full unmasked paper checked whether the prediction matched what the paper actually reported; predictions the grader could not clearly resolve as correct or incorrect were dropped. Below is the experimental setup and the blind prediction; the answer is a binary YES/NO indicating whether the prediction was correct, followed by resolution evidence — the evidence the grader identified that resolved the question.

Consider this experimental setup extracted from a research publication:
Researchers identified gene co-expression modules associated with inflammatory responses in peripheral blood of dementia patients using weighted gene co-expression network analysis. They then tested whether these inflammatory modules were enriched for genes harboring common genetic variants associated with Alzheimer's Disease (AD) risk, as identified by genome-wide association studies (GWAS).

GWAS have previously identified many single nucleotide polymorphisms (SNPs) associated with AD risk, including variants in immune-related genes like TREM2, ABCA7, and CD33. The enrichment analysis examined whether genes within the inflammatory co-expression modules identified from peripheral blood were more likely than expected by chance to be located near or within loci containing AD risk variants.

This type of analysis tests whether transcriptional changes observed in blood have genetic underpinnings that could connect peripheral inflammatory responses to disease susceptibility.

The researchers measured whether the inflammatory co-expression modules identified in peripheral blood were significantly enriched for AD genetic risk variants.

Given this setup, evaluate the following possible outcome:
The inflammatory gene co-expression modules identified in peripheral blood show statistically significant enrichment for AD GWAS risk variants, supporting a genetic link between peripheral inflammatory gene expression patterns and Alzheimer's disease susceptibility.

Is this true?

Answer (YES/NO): YES